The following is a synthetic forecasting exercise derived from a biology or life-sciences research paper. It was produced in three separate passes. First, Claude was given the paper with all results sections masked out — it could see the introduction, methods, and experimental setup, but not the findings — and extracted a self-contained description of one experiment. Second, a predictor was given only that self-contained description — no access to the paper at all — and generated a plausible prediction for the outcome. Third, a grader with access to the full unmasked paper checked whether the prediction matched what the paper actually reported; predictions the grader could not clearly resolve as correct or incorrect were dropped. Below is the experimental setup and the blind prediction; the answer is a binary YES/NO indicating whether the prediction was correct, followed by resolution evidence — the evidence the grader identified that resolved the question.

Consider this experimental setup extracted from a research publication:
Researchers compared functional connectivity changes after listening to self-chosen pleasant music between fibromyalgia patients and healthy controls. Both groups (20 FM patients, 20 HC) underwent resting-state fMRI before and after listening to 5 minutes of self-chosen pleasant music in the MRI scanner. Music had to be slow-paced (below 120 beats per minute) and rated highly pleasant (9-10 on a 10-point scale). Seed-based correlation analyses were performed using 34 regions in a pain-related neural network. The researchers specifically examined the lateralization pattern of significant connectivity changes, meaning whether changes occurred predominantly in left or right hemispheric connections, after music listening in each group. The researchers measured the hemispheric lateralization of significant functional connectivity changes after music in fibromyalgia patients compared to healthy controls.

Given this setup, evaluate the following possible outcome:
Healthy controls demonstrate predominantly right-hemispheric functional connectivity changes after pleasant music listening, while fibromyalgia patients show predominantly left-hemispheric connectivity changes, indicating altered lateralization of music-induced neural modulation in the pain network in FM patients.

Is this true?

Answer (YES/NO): YES